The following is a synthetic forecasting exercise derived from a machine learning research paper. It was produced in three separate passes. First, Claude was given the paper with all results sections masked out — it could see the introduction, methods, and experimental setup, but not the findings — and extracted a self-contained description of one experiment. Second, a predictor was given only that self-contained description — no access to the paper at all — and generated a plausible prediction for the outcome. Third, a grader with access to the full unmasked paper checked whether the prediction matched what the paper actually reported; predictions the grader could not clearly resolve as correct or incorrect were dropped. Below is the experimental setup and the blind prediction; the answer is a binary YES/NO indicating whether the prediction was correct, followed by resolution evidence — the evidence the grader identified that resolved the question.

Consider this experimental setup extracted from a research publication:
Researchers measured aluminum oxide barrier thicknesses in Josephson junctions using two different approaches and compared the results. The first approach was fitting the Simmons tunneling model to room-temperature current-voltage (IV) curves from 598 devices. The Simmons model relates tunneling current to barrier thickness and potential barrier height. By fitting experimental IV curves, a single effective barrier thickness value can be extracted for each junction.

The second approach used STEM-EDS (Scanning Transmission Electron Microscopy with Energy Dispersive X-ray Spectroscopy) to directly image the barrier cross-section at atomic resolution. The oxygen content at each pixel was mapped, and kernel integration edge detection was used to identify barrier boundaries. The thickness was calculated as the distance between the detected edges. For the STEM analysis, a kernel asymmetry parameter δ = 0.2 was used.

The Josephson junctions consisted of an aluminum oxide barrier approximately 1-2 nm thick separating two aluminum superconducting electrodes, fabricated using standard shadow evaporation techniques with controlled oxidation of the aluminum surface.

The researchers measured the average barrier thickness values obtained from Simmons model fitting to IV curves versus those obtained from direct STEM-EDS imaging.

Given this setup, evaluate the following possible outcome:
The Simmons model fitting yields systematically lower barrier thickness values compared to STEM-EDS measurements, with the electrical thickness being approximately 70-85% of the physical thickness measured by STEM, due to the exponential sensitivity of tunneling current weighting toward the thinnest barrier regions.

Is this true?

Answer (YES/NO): NO